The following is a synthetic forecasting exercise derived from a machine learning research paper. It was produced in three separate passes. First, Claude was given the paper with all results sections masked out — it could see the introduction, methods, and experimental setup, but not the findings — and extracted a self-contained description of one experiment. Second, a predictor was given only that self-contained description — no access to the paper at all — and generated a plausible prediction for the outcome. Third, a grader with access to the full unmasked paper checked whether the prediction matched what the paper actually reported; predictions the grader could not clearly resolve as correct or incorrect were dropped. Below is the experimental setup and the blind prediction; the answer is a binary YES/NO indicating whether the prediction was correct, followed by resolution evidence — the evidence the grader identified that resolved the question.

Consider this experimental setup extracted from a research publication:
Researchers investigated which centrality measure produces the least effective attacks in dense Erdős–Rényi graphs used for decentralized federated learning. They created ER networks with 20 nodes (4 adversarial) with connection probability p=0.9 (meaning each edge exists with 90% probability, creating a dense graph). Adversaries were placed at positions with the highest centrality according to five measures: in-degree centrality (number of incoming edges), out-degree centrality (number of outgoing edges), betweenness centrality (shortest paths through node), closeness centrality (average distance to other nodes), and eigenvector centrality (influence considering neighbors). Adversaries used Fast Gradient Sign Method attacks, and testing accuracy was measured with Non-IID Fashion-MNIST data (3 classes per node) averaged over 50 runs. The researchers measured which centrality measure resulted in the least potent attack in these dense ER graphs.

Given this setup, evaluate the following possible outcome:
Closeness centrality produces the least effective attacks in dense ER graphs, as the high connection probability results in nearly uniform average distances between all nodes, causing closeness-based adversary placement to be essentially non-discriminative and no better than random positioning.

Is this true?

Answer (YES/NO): NO